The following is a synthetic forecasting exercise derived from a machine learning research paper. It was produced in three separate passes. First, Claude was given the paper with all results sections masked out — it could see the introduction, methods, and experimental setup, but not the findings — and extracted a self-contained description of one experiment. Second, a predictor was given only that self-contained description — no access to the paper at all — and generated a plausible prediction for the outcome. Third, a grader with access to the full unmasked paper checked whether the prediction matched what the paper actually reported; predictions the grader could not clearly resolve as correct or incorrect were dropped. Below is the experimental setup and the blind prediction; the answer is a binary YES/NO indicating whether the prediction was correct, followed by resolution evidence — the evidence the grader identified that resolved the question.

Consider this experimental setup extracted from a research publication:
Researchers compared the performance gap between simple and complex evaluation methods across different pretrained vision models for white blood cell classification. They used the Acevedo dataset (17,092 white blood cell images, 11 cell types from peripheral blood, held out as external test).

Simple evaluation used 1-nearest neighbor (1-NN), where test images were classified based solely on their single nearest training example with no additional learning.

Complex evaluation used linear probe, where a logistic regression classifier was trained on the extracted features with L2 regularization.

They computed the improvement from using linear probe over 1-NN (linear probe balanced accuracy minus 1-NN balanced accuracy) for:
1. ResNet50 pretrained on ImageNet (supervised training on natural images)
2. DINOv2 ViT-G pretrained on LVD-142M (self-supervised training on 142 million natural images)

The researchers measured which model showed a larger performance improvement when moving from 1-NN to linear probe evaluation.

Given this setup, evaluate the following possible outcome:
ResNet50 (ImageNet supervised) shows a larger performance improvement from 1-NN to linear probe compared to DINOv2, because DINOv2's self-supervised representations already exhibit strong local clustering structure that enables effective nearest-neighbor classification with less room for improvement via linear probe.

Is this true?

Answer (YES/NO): YES